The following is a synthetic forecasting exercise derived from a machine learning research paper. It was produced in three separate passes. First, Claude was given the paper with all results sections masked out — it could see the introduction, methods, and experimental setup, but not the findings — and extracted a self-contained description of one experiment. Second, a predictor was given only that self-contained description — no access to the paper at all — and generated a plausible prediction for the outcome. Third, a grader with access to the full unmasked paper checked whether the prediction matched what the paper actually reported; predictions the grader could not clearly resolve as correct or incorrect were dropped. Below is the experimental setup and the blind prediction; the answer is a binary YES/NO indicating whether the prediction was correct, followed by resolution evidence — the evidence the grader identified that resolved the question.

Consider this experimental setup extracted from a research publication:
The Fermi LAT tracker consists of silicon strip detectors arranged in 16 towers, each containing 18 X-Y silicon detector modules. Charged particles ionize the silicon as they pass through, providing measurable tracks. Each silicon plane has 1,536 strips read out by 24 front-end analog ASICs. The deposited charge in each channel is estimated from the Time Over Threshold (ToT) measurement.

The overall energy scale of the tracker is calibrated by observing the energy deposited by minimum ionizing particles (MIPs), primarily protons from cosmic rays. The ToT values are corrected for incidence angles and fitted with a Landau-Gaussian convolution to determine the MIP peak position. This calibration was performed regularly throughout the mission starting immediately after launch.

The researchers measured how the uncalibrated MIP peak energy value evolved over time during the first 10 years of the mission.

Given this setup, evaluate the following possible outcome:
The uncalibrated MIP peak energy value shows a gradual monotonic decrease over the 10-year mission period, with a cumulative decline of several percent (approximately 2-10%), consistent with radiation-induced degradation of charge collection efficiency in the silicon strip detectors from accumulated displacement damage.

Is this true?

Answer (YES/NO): NO